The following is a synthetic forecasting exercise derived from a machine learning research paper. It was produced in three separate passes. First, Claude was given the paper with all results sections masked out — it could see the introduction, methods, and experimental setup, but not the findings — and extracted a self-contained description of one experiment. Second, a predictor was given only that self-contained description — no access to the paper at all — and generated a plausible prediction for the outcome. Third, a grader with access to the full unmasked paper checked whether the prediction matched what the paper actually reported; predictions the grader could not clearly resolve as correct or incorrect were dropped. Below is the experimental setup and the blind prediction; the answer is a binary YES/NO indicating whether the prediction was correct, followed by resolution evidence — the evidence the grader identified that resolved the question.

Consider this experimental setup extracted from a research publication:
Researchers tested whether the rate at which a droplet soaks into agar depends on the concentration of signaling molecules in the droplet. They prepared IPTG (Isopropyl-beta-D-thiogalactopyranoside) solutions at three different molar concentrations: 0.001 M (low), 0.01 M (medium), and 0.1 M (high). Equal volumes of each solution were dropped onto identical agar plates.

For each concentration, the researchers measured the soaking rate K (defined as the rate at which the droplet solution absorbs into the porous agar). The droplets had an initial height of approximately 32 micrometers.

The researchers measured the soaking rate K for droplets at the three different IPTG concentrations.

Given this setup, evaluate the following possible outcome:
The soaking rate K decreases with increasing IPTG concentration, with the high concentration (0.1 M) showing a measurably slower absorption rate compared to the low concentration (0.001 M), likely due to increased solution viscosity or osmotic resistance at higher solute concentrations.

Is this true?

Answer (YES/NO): NO